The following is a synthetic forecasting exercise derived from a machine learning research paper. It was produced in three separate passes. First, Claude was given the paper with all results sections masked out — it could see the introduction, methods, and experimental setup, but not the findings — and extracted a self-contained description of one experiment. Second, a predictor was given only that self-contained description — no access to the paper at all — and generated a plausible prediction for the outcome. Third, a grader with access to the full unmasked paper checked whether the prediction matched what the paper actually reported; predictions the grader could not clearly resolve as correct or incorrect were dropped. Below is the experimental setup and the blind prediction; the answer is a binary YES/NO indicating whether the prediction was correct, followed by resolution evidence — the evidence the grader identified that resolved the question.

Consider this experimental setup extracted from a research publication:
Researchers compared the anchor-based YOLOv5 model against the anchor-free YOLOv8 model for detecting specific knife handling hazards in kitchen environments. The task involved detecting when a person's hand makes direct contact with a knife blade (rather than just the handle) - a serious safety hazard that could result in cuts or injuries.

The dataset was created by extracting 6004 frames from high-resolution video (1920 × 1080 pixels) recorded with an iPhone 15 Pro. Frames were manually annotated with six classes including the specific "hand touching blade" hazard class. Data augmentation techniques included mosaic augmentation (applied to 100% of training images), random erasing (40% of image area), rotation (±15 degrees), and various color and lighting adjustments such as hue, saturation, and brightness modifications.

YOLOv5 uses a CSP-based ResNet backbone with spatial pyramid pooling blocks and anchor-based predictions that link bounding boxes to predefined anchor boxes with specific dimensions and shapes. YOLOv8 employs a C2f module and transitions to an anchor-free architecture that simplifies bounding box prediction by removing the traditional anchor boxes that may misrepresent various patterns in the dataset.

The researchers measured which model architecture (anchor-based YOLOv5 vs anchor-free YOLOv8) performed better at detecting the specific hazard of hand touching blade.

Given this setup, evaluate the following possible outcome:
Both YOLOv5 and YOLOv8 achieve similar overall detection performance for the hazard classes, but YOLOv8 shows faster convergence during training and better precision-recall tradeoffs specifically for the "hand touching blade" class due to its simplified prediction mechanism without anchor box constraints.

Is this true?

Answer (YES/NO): NO